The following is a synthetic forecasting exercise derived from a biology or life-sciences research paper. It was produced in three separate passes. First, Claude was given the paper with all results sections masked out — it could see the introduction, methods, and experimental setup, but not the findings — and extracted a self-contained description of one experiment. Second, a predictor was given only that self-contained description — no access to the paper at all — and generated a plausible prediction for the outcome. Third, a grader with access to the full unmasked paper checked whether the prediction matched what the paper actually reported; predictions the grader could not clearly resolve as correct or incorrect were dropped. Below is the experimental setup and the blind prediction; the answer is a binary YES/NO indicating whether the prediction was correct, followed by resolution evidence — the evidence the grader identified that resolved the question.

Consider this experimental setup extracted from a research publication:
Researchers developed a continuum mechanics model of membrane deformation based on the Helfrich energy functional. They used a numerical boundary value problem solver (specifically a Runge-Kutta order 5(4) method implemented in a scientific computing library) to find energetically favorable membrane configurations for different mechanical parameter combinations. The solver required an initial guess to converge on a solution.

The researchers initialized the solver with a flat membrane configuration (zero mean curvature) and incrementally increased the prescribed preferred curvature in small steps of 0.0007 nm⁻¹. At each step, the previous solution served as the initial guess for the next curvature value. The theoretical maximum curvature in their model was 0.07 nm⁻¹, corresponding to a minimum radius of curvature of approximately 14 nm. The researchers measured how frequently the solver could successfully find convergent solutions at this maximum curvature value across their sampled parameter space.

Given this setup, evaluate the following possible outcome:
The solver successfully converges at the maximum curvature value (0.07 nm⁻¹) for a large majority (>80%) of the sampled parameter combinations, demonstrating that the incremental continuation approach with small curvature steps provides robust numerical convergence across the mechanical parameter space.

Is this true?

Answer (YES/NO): NO